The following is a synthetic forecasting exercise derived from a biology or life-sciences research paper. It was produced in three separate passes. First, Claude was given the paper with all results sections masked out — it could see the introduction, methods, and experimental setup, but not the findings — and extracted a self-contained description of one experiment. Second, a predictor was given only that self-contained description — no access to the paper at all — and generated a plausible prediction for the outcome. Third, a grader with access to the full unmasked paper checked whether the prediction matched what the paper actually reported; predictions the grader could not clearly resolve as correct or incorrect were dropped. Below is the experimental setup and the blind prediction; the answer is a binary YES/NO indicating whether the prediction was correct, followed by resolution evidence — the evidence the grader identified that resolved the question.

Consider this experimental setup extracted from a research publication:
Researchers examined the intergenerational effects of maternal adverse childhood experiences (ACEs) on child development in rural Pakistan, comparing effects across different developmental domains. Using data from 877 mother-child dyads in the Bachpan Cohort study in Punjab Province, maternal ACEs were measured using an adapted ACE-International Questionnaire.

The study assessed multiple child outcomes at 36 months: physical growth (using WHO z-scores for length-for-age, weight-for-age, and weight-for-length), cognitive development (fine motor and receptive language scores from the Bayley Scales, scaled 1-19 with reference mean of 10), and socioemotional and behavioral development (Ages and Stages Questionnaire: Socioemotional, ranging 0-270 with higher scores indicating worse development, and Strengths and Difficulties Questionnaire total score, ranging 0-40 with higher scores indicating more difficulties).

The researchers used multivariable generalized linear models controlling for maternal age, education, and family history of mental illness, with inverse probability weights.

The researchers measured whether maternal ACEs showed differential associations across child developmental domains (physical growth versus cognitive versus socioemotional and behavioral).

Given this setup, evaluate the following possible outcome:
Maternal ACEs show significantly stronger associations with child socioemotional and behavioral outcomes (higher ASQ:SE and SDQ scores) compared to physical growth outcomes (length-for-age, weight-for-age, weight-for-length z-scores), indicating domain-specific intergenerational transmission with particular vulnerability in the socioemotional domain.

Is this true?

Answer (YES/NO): YES